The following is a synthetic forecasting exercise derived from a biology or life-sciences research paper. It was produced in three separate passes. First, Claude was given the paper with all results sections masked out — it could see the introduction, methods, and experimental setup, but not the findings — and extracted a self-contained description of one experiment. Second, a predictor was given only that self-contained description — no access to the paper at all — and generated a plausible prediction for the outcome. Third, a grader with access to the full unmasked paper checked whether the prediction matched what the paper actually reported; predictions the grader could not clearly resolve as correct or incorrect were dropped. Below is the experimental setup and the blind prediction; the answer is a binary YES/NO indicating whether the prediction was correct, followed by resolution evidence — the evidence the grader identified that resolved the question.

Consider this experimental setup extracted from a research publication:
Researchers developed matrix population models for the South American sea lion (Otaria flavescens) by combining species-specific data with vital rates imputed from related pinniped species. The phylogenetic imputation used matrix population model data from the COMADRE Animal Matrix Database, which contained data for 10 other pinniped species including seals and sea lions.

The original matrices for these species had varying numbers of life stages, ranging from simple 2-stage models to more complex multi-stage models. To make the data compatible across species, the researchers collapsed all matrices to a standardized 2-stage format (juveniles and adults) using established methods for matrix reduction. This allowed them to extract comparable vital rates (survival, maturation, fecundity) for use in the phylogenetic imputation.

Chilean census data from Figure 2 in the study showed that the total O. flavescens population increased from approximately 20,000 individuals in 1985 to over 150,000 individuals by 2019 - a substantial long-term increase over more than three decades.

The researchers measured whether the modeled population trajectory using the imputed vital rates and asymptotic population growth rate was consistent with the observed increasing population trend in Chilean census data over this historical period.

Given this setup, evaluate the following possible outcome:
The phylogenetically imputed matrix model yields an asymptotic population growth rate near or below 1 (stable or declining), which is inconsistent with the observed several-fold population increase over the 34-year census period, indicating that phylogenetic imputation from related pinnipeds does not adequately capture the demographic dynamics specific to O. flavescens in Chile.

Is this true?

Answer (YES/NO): YES